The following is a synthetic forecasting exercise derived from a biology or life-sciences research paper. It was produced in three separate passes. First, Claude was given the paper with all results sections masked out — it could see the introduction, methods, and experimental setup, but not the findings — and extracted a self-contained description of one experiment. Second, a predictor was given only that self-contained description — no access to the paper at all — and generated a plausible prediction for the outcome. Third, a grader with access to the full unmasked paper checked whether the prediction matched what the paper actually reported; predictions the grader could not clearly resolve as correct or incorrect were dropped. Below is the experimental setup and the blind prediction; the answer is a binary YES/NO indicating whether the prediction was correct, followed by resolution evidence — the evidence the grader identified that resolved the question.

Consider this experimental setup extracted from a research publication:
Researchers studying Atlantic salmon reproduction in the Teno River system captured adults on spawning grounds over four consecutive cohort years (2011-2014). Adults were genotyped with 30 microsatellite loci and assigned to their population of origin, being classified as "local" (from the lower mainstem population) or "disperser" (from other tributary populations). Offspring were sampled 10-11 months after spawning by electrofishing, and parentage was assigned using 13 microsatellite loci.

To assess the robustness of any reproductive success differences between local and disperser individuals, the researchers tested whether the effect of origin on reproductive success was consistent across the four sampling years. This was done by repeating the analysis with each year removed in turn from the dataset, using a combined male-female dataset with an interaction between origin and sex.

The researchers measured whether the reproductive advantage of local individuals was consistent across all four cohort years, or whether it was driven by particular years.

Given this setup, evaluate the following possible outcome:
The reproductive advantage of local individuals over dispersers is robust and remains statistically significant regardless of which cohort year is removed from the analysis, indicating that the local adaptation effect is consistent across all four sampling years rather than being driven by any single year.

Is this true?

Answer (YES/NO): YES